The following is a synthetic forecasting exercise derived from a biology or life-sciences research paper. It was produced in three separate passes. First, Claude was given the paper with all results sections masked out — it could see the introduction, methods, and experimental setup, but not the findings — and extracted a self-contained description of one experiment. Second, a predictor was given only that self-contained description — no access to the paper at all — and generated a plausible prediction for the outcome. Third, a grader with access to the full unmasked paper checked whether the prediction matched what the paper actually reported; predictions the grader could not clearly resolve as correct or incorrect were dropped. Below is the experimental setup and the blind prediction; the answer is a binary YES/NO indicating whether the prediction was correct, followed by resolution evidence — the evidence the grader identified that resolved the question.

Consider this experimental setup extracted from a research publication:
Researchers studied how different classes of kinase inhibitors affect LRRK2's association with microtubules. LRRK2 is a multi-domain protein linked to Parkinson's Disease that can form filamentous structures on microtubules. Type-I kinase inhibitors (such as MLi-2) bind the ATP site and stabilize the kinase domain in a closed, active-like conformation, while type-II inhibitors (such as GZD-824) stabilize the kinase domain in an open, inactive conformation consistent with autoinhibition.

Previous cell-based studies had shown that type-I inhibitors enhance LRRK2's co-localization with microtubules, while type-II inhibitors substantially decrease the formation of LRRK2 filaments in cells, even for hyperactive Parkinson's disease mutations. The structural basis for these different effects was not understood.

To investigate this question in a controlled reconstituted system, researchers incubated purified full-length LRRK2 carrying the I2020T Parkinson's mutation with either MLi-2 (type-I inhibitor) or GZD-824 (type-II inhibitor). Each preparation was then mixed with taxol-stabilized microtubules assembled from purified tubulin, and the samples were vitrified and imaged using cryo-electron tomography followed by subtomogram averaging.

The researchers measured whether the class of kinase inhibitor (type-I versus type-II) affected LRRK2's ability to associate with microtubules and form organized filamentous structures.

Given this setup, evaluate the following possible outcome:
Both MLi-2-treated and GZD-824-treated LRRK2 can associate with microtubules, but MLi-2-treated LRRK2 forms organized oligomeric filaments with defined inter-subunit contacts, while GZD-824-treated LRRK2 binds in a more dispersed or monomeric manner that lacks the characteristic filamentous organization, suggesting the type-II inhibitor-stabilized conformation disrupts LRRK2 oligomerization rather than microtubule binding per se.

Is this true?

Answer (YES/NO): NO